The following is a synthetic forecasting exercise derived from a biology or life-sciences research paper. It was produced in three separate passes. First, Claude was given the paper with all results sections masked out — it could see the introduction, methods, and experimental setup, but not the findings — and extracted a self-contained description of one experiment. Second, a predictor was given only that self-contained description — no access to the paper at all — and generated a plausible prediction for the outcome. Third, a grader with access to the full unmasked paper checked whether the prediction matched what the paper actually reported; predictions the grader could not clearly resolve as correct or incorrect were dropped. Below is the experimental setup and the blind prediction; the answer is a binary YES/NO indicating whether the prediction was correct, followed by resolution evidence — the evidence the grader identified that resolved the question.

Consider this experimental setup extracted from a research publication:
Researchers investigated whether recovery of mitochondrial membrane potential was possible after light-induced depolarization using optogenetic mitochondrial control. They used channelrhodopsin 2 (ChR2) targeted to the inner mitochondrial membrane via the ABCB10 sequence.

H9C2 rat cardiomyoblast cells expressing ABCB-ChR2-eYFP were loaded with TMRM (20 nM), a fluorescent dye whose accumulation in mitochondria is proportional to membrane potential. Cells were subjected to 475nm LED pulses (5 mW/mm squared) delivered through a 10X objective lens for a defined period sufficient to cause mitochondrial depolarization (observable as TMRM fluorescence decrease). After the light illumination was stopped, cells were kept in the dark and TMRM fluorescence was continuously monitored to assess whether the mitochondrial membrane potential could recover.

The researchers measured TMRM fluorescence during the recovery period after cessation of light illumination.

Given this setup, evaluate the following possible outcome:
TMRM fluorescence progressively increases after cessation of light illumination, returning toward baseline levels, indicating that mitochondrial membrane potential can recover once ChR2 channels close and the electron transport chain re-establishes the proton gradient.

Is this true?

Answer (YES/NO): NO